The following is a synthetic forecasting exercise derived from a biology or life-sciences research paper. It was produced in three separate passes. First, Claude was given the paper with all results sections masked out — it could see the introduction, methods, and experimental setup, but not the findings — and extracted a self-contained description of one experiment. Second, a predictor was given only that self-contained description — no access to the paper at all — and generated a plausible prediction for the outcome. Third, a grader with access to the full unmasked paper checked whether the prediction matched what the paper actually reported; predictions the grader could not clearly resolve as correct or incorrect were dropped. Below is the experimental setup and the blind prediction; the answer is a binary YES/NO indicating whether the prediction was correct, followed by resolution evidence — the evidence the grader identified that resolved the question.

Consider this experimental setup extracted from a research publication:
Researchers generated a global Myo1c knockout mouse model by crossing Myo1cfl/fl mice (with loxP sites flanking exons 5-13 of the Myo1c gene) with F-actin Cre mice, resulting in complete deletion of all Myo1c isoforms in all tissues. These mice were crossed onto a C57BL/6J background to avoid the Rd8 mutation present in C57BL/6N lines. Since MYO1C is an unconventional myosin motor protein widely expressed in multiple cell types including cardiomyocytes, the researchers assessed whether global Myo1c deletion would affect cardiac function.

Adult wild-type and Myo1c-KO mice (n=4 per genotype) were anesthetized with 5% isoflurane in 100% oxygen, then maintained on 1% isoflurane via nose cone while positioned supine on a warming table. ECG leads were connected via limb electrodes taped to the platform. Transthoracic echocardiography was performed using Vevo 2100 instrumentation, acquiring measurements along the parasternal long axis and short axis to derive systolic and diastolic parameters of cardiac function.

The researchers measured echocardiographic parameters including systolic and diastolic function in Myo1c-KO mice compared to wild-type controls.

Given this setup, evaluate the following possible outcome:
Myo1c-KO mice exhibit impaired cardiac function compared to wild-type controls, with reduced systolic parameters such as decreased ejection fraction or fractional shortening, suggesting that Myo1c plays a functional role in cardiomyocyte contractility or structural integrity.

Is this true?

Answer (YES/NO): NO